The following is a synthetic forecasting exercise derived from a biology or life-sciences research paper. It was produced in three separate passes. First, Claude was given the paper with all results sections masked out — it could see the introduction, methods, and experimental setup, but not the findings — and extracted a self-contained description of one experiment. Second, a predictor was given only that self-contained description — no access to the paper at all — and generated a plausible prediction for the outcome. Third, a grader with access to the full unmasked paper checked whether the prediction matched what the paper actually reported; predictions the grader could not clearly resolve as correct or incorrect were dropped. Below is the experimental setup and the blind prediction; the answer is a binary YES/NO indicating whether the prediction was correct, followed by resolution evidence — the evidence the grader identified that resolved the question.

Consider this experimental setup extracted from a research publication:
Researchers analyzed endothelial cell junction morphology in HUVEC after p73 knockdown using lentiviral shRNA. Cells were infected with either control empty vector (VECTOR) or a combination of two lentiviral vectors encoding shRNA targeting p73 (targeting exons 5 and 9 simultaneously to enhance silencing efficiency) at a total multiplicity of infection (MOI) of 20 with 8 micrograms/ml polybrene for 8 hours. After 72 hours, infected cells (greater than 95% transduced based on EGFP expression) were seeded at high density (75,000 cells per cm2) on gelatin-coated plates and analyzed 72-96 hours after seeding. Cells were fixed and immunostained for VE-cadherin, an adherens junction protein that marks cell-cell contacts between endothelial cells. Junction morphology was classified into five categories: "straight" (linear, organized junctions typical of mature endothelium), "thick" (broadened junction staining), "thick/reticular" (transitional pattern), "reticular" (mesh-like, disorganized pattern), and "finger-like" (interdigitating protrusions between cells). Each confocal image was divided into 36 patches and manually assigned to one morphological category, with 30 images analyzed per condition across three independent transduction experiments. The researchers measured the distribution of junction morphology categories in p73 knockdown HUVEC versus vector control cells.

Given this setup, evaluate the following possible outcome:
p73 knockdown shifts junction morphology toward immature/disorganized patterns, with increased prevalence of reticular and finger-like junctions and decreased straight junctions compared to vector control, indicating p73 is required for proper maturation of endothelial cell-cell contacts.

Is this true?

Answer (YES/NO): NO